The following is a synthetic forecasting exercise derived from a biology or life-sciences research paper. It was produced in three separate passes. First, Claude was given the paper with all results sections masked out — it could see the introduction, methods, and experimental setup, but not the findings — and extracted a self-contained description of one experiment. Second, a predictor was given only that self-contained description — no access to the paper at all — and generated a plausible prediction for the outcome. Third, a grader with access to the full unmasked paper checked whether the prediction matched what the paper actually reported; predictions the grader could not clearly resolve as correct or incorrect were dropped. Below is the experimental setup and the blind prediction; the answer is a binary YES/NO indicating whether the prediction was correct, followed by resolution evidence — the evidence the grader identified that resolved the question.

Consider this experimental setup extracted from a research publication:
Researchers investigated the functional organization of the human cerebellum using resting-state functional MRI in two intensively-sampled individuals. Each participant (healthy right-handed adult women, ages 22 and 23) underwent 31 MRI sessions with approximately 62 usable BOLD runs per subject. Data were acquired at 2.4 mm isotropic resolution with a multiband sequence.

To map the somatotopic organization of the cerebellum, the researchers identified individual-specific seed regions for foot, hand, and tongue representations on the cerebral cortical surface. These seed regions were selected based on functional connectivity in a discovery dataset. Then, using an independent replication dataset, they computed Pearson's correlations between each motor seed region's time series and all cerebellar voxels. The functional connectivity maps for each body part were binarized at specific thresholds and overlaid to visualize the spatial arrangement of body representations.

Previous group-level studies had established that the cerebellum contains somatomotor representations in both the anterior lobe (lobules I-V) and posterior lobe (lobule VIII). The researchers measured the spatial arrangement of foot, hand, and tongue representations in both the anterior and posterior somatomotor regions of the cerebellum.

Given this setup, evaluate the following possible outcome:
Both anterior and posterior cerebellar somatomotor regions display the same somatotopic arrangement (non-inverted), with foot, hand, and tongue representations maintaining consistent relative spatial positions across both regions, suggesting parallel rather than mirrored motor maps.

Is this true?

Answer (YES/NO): NO